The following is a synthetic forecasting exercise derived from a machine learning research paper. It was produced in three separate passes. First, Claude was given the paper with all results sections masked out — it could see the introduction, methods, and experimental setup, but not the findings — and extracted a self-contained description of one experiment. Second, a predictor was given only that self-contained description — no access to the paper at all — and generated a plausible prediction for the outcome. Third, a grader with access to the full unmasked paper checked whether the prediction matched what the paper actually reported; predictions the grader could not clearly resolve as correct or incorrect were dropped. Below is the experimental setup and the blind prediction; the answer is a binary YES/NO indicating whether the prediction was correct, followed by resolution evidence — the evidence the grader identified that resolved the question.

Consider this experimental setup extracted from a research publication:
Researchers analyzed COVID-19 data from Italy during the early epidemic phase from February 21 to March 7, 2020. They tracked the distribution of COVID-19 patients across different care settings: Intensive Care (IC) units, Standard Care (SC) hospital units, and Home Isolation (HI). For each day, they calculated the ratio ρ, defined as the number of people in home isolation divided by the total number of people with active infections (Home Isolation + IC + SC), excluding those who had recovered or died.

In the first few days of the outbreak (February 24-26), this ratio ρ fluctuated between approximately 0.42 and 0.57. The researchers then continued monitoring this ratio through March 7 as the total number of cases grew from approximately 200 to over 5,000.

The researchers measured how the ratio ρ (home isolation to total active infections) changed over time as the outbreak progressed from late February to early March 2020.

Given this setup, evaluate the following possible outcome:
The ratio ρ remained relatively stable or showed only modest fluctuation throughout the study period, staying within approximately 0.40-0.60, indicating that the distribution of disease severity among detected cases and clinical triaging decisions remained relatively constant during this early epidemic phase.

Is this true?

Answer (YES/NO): NO